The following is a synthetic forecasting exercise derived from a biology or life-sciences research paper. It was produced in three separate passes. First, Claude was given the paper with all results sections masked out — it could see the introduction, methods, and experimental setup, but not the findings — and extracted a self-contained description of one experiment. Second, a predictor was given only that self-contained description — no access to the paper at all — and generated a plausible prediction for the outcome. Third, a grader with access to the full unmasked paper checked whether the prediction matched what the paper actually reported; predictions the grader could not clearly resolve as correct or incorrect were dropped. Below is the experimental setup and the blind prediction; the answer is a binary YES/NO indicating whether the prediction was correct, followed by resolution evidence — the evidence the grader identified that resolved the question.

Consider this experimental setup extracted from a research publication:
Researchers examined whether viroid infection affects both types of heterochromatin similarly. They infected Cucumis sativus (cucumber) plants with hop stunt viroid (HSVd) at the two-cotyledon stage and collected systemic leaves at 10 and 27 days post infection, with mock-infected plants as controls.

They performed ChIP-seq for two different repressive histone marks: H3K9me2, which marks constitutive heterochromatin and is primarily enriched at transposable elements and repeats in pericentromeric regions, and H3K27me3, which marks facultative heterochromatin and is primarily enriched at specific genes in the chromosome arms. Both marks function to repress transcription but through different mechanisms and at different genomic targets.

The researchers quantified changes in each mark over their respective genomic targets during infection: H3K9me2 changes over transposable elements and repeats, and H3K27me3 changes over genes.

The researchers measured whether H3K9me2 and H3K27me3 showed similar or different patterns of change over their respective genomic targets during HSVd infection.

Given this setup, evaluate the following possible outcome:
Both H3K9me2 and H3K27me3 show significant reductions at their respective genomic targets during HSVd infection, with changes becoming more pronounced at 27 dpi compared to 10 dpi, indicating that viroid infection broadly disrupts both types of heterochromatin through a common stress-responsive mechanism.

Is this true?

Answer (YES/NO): NO